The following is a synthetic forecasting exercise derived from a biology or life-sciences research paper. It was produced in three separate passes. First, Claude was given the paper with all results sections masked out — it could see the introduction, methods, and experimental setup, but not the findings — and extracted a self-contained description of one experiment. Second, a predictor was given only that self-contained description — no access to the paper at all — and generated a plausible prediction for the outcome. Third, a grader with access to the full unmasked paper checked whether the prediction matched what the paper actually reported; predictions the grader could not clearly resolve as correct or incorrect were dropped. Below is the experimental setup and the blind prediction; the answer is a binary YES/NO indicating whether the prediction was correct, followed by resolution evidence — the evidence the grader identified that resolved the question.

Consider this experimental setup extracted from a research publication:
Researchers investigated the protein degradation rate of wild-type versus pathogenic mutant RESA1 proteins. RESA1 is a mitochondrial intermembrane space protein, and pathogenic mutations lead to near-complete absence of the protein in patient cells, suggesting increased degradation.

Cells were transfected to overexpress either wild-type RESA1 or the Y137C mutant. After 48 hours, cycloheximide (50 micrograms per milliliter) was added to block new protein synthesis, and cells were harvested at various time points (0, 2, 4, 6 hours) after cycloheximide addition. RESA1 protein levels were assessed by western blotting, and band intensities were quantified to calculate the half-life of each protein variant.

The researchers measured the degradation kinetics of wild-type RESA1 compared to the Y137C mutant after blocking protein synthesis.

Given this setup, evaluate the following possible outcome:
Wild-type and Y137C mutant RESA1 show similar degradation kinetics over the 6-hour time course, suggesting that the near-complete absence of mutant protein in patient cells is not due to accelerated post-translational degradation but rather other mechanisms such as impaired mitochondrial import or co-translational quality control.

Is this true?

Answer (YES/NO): NO